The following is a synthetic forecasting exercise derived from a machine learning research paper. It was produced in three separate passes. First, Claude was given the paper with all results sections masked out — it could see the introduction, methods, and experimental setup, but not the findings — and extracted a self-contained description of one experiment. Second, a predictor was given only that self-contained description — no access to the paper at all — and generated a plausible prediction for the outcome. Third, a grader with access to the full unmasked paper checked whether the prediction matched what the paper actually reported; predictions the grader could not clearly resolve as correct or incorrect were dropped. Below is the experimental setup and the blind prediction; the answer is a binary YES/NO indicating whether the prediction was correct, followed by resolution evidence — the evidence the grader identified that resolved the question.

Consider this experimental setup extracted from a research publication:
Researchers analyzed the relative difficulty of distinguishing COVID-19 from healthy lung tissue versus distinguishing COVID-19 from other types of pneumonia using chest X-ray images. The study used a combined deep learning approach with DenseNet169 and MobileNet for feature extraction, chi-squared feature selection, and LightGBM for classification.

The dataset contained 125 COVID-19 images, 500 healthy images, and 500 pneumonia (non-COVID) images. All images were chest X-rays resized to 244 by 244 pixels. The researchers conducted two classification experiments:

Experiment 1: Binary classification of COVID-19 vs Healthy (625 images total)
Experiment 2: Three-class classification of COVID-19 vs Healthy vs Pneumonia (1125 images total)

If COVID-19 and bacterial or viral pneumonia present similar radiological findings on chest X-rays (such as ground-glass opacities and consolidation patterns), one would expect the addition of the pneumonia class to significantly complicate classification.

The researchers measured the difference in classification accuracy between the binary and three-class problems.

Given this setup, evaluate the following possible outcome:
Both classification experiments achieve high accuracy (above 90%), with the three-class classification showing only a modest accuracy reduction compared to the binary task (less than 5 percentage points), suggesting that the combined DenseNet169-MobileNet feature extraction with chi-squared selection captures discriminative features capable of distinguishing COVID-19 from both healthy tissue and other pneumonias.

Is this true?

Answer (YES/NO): NO